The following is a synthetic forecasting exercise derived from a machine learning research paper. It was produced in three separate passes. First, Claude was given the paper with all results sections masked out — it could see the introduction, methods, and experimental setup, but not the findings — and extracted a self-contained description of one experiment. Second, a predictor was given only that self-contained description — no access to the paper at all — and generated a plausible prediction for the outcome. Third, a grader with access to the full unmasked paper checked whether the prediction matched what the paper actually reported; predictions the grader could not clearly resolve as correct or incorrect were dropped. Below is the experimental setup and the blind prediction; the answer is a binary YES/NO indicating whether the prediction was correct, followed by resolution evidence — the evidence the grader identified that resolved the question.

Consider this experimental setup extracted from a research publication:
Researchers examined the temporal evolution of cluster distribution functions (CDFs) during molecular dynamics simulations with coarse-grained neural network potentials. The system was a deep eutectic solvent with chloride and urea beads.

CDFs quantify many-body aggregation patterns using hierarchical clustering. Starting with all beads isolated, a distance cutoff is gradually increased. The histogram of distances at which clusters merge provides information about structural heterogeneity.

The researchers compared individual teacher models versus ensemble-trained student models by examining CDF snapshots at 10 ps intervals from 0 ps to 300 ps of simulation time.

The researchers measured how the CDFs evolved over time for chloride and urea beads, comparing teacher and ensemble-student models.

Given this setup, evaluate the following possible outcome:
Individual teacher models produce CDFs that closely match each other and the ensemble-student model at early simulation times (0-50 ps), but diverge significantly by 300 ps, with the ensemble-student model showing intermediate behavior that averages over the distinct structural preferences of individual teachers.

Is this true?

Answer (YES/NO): NO